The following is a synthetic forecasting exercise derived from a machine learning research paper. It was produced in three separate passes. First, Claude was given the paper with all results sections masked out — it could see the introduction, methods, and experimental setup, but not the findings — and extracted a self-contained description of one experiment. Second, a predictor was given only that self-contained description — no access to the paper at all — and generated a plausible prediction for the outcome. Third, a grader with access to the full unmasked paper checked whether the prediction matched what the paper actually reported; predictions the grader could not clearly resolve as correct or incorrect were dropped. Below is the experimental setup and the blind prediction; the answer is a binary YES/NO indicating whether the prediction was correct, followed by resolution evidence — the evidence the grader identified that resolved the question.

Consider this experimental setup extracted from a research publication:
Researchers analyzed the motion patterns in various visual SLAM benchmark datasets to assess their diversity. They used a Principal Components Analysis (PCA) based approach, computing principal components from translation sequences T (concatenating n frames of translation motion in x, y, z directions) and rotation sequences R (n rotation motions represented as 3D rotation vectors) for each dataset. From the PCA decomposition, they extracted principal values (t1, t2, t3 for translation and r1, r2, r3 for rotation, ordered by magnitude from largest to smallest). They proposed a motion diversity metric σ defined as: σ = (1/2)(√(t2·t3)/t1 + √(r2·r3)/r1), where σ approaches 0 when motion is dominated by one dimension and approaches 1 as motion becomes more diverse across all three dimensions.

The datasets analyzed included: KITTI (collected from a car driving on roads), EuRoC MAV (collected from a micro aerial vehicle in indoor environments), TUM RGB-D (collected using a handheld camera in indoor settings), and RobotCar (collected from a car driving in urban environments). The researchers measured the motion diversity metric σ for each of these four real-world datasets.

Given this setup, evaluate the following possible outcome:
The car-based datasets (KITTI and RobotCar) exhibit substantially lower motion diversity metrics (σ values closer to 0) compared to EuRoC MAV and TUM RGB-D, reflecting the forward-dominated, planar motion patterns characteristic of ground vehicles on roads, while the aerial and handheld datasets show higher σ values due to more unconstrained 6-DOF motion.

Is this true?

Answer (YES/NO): YES